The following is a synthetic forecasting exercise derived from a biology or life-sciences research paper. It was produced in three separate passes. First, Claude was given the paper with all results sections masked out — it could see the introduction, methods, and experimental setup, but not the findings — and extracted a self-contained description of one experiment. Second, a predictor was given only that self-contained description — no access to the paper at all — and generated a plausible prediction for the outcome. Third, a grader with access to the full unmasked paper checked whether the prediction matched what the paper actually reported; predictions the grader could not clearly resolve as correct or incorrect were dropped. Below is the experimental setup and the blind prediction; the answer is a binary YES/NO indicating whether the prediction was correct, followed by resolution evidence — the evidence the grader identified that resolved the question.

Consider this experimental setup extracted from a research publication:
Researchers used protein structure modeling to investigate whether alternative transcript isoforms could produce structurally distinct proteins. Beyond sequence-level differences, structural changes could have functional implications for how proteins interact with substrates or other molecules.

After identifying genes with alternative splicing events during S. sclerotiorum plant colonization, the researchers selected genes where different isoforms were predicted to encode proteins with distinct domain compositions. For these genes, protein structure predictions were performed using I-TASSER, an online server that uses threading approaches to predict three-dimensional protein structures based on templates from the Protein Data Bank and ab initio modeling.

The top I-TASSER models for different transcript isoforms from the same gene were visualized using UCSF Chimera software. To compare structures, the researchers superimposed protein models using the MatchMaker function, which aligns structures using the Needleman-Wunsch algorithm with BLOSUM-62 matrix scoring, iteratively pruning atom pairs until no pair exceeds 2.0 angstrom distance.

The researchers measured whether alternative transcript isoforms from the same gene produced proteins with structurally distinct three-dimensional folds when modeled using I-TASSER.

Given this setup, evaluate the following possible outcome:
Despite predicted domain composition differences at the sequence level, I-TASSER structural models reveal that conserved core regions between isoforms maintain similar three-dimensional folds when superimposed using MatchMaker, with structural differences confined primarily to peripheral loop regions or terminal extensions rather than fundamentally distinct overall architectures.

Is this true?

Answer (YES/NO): YES